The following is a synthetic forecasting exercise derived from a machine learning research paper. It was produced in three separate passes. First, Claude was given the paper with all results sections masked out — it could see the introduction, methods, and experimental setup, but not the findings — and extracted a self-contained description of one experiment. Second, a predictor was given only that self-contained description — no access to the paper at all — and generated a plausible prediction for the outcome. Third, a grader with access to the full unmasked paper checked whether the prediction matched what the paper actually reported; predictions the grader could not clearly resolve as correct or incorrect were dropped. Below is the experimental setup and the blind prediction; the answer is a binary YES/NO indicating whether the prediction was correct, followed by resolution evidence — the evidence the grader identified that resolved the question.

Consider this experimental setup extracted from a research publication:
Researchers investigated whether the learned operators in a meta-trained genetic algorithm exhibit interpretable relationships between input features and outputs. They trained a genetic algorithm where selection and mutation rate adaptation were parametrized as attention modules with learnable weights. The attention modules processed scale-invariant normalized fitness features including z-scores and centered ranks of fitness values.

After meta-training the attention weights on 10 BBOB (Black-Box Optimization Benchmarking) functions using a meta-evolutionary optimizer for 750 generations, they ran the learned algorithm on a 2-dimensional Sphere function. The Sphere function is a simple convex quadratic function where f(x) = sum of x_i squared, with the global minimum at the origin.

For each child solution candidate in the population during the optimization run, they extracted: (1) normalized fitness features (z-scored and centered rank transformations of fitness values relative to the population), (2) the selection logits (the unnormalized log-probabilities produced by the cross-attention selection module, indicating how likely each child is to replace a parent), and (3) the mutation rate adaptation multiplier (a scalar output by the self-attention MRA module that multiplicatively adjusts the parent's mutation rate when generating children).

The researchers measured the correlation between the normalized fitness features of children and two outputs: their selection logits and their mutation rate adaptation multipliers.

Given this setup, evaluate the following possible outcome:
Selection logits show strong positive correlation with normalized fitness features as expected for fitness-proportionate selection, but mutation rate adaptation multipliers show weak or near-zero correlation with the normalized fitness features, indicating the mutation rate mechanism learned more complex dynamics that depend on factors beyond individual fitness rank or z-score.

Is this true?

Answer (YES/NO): NO